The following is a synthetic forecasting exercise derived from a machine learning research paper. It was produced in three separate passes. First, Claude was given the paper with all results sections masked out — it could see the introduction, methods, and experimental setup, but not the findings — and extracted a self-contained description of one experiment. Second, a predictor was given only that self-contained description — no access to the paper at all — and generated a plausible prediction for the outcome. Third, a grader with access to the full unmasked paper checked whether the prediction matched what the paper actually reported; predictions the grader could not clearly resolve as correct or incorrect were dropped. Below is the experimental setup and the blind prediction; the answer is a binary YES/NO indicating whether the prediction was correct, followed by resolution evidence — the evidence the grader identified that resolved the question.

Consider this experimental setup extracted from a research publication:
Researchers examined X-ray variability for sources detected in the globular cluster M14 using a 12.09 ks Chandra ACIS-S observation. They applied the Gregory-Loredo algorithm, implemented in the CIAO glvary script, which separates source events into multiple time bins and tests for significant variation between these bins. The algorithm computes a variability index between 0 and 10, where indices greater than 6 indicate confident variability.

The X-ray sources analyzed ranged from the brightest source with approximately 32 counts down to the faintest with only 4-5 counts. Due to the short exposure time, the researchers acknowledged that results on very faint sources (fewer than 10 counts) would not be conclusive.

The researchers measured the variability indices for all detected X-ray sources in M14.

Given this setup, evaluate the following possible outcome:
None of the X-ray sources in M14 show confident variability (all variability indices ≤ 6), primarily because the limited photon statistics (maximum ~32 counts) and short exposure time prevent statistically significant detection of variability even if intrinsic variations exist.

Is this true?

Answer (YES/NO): YES